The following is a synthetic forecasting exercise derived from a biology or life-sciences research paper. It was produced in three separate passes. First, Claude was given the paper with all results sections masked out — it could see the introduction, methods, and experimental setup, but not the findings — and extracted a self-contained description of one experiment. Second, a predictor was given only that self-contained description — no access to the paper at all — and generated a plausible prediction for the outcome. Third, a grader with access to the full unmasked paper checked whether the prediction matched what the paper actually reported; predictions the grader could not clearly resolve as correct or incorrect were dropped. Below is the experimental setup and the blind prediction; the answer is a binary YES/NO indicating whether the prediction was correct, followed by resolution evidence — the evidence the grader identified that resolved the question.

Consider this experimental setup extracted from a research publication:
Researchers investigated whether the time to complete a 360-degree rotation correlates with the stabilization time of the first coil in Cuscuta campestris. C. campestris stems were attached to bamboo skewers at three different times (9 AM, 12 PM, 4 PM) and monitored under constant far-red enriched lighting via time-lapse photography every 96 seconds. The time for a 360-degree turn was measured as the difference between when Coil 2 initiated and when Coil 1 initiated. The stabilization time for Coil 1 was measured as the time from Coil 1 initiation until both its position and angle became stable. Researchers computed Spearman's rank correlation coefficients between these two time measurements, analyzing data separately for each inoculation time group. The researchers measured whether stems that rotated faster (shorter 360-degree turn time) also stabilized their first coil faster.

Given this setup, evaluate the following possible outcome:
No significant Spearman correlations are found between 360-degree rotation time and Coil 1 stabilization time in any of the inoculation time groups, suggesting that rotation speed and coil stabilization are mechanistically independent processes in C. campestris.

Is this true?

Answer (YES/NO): YES